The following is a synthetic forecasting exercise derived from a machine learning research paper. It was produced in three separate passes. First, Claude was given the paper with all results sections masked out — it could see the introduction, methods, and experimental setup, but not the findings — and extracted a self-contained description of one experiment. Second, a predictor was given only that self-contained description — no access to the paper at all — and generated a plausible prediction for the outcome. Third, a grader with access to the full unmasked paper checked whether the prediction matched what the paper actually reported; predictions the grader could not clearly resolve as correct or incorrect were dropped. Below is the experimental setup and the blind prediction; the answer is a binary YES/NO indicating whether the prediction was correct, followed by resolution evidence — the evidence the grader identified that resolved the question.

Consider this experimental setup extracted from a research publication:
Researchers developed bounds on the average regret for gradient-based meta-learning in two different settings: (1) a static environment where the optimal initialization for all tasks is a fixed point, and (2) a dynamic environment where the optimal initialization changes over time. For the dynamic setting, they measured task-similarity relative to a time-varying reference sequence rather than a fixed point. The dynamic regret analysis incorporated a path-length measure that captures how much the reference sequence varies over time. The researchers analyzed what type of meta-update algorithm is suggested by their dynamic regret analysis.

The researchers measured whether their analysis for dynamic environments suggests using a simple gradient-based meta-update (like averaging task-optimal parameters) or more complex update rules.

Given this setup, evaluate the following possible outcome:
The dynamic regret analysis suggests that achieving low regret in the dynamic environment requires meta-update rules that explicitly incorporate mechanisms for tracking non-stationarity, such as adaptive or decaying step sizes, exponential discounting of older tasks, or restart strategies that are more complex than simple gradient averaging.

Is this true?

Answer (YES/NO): NO